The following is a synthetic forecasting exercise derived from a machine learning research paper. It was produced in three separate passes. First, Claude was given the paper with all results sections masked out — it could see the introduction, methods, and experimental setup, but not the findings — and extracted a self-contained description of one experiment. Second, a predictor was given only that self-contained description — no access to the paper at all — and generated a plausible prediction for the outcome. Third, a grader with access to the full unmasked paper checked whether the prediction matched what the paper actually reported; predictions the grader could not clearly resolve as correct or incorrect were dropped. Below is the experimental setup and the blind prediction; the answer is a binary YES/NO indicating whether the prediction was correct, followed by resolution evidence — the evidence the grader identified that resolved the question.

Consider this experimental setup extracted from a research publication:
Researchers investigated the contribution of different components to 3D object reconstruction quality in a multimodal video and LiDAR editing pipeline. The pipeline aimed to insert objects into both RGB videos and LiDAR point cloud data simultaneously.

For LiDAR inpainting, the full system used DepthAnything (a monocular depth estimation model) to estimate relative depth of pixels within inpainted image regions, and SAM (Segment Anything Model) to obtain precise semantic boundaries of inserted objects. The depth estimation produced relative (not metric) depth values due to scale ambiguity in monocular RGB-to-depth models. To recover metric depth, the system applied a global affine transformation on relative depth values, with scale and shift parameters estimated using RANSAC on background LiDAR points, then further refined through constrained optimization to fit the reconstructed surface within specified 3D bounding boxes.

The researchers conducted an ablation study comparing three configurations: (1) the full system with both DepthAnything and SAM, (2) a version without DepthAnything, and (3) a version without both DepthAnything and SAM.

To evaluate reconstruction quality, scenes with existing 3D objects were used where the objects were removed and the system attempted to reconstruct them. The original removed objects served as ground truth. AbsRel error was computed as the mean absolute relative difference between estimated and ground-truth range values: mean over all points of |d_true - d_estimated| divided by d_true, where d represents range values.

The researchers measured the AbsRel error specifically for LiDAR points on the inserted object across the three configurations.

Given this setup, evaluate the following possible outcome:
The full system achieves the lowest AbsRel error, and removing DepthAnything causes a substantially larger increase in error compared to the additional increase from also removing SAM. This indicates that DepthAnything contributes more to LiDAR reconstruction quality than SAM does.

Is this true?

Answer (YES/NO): YES